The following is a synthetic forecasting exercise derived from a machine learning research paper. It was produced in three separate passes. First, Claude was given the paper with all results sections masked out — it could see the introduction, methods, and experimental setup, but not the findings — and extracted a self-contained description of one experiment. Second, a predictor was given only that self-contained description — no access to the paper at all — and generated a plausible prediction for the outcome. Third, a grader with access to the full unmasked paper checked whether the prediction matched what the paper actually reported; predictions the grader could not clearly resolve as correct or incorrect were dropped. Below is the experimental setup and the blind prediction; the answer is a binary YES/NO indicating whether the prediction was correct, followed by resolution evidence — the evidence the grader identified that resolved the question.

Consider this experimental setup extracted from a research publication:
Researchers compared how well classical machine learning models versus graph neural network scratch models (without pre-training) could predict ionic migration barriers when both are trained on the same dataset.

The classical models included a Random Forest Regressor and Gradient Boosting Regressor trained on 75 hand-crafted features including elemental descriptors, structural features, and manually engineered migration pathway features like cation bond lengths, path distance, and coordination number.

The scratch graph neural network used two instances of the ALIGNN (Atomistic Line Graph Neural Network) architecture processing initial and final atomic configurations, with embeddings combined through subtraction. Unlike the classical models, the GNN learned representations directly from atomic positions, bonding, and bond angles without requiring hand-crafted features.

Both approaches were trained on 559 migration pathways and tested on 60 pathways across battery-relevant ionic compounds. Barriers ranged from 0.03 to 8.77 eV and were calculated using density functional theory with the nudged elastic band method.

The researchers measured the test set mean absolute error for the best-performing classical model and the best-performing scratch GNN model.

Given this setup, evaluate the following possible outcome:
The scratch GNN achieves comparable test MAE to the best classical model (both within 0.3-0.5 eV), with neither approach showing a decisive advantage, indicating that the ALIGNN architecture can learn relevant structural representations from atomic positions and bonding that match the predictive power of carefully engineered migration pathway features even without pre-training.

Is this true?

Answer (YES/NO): NO